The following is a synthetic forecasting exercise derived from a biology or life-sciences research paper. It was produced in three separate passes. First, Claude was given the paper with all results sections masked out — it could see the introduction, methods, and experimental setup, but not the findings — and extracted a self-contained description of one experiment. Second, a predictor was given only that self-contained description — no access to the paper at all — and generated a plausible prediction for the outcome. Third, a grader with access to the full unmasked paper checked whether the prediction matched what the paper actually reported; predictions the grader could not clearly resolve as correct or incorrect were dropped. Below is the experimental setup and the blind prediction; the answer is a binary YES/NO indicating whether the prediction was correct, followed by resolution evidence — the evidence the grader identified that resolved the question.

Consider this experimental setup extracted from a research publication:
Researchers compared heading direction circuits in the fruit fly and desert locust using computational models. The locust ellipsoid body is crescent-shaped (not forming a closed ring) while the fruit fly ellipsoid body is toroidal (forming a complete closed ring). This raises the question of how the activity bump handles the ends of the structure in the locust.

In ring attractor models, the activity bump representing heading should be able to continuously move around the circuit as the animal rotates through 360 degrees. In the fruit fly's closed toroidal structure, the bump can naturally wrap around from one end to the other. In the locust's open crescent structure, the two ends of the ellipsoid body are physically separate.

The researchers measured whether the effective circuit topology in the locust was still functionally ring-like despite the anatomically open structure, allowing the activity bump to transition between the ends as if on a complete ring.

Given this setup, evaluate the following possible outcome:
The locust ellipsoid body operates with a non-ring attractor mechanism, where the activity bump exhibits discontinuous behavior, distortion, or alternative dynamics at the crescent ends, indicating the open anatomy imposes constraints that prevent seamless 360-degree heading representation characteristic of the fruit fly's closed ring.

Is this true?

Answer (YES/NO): NO